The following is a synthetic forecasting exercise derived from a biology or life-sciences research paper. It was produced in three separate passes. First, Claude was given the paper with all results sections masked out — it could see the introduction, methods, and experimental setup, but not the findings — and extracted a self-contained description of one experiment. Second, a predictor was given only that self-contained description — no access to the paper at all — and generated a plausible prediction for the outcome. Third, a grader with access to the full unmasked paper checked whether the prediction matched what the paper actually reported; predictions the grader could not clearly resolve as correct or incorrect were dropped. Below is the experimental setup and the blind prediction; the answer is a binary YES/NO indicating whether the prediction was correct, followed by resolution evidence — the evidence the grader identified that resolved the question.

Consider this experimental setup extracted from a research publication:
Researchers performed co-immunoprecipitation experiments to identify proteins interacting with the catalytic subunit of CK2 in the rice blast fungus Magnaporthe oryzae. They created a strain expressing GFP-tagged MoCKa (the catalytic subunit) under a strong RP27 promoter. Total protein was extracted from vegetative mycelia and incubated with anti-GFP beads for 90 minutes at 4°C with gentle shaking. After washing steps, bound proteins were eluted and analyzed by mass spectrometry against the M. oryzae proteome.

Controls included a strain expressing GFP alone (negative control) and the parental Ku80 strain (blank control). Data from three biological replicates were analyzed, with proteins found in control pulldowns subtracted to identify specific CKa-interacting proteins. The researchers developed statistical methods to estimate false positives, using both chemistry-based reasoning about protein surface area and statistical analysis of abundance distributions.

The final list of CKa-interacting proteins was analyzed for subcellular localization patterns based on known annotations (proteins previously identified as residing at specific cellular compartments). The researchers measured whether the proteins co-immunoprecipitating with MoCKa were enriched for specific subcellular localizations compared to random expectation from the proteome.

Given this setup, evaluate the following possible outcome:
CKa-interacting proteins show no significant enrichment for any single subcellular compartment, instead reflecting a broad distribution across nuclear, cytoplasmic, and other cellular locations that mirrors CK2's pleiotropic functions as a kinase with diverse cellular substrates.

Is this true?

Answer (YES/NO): NO